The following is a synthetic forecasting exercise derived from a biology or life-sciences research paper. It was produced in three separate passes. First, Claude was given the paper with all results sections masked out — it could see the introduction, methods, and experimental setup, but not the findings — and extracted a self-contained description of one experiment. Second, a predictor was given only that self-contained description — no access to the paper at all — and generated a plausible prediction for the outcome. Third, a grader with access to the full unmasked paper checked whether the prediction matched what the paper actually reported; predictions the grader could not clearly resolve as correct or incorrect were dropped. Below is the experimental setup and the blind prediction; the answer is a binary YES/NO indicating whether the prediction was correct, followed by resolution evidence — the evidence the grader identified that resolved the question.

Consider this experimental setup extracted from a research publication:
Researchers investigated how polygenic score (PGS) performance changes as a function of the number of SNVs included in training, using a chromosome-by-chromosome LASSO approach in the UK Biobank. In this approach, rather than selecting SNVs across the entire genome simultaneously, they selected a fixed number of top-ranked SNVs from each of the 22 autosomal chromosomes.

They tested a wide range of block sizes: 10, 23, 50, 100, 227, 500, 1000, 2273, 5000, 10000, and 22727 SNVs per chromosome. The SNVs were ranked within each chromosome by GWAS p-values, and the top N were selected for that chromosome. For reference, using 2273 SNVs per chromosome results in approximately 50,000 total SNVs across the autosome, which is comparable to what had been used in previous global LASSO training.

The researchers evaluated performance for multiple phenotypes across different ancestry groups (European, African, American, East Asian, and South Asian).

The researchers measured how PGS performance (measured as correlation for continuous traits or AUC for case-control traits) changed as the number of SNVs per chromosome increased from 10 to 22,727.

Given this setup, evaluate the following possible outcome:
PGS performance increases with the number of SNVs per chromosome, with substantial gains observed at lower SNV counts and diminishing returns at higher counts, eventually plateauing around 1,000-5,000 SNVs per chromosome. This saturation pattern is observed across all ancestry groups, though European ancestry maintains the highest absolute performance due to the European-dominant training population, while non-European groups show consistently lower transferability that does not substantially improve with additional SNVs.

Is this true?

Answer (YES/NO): NO